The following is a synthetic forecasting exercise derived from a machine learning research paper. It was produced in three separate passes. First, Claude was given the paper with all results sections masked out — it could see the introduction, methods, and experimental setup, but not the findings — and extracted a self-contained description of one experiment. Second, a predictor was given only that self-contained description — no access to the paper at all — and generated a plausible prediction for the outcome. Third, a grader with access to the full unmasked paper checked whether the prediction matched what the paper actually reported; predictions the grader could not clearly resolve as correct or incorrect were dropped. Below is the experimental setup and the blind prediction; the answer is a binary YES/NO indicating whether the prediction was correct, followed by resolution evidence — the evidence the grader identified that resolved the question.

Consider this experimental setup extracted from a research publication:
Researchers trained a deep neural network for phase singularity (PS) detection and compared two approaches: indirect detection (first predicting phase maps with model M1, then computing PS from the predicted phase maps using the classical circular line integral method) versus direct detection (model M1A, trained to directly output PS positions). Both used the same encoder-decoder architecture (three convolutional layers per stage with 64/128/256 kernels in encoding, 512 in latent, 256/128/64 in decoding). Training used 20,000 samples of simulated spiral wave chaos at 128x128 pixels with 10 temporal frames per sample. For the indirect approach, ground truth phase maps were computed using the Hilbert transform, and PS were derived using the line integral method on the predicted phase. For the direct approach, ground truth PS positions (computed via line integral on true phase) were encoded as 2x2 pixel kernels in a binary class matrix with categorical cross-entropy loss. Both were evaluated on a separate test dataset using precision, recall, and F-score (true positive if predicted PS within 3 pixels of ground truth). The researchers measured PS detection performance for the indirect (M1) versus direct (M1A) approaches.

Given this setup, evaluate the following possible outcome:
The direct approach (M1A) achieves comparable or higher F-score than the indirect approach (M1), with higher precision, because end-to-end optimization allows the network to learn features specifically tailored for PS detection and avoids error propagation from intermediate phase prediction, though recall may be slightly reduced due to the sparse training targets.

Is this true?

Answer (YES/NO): NO